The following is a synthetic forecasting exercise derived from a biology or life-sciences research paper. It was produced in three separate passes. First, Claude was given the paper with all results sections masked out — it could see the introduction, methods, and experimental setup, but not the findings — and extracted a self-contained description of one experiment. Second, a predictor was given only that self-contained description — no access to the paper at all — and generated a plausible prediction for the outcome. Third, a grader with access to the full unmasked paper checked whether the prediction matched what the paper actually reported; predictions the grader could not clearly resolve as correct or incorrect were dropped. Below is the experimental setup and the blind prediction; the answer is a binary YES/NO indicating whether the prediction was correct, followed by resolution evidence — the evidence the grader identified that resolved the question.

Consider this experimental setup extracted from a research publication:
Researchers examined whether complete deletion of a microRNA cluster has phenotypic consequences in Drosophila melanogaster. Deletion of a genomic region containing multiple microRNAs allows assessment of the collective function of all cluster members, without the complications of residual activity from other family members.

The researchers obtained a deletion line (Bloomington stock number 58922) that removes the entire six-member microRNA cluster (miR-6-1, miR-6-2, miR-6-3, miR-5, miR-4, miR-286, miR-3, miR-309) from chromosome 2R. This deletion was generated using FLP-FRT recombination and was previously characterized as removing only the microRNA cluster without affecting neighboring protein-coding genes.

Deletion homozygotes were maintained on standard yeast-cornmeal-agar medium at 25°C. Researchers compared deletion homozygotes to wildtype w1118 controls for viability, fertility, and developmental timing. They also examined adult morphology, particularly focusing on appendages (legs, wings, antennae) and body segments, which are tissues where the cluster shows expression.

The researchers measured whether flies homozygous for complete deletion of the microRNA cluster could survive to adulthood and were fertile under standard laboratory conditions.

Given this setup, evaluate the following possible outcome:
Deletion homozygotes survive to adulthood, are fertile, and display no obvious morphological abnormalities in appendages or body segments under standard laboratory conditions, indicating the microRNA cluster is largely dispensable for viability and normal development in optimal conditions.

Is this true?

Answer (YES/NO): NO